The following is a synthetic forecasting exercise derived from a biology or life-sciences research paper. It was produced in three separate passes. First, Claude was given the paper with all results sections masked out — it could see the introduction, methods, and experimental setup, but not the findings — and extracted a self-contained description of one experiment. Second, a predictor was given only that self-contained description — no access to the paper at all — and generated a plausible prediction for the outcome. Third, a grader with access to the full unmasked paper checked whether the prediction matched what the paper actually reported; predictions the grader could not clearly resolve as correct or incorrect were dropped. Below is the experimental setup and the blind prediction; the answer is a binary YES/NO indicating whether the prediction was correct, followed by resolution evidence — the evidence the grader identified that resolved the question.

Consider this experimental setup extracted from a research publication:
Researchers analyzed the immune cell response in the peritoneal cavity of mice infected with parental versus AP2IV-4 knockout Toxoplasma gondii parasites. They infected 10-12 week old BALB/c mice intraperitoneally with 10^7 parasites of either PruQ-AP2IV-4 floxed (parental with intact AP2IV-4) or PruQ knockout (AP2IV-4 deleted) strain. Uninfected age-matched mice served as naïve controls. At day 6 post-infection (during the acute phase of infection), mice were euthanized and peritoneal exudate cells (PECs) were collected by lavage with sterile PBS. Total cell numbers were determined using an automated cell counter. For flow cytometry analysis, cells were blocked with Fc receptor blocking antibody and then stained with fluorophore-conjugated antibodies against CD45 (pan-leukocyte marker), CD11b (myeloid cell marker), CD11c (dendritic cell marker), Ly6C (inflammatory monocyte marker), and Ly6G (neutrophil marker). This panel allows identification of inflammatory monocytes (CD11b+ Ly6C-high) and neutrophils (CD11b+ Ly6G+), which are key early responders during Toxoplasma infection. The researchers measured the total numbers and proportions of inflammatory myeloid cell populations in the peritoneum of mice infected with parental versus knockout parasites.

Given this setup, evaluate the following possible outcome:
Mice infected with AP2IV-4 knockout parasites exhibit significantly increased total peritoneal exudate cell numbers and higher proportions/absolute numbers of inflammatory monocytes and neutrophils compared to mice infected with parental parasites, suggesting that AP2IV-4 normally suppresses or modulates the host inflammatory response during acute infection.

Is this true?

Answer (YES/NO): NO